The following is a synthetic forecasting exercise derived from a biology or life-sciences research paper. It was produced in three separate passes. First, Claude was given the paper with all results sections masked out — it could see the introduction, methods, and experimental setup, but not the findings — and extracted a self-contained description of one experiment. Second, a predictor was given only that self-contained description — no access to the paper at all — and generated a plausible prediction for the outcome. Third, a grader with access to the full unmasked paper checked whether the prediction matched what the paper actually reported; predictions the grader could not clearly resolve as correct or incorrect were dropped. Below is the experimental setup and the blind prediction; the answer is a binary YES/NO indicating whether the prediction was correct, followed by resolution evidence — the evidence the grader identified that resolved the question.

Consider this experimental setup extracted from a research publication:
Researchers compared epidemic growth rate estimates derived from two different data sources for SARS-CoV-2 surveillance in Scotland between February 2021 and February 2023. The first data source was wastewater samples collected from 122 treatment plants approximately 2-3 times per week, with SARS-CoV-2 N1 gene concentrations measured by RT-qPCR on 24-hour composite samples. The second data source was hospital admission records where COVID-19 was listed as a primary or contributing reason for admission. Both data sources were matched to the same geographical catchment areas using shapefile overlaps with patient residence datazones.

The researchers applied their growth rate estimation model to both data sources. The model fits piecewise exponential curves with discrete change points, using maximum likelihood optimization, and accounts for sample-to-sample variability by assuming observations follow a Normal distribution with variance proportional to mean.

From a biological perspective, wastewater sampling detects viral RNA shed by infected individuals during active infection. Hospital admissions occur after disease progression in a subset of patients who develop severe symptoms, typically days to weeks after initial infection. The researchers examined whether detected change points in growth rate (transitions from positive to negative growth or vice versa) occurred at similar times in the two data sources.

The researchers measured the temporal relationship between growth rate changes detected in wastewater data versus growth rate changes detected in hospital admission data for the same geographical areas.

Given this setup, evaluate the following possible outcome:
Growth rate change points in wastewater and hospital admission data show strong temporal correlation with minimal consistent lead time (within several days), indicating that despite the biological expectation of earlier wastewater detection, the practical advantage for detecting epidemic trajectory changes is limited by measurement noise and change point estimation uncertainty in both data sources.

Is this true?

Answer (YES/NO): YES